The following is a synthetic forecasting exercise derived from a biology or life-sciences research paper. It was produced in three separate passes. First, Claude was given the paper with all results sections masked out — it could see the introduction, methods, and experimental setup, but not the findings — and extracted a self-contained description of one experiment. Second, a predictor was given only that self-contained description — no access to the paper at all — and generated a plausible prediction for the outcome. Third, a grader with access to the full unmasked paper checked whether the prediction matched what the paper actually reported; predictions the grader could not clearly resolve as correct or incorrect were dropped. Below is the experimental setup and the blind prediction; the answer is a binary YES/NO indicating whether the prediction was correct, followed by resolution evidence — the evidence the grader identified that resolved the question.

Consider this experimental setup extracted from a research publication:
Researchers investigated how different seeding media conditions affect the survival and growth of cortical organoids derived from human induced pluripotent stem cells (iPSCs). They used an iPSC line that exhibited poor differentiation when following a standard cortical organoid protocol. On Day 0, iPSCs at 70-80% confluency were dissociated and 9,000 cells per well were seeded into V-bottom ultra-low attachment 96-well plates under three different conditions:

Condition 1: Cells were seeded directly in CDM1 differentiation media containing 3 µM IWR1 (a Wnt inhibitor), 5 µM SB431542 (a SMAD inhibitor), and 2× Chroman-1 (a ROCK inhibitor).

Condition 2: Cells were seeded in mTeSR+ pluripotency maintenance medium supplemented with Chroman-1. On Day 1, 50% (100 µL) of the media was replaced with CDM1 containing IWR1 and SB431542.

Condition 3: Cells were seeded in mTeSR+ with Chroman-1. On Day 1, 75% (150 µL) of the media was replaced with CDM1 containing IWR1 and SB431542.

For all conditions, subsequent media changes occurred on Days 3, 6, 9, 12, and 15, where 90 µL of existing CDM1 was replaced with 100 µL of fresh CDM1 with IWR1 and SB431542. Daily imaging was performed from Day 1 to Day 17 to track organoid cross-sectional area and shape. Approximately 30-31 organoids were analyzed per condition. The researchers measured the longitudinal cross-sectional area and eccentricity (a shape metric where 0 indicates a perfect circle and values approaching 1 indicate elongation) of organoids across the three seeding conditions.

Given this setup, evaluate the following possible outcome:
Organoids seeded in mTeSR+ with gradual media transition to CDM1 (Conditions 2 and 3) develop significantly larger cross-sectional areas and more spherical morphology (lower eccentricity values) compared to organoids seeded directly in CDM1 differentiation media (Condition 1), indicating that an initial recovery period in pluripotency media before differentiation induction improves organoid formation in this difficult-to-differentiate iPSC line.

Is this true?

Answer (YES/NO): NO